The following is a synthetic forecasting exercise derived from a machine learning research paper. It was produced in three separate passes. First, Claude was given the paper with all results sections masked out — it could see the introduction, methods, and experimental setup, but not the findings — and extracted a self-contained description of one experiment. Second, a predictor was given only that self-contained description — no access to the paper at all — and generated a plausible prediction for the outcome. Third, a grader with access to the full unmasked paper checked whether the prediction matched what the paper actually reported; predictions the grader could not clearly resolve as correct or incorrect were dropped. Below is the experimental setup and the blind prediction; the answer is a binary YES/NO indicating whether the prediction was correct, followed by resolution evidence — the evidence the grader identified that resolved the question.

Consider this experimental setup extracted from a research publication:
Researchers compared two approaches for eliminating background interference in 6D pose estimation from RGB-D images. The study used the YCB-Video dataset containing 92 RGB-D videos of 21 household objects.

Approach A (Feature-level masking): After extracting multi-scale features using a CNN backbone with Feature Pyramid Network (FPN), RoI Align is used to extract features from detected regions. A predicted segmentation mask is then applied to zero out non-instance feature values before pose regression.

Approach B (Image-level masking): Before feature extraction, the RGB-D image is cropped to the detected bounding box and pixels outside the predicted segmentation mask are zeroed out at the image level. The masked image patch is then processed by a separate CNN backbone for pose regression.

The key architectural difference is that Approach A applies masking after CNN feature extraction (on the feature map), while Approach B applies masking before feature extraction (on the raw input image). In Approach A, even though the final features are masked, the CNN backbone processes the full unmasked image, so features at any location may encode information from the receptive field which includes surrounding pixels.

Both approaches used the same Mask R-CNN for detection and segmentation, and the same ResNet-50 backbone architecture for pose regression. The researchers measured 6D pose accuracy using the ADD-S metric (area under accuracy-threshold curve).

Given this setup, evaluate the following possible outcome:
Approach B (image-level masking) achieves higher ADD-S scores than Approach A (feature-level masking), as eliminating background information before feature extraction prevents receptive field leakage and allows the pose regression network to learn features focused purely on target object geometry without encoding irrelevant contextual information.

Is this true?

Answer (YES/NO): YES